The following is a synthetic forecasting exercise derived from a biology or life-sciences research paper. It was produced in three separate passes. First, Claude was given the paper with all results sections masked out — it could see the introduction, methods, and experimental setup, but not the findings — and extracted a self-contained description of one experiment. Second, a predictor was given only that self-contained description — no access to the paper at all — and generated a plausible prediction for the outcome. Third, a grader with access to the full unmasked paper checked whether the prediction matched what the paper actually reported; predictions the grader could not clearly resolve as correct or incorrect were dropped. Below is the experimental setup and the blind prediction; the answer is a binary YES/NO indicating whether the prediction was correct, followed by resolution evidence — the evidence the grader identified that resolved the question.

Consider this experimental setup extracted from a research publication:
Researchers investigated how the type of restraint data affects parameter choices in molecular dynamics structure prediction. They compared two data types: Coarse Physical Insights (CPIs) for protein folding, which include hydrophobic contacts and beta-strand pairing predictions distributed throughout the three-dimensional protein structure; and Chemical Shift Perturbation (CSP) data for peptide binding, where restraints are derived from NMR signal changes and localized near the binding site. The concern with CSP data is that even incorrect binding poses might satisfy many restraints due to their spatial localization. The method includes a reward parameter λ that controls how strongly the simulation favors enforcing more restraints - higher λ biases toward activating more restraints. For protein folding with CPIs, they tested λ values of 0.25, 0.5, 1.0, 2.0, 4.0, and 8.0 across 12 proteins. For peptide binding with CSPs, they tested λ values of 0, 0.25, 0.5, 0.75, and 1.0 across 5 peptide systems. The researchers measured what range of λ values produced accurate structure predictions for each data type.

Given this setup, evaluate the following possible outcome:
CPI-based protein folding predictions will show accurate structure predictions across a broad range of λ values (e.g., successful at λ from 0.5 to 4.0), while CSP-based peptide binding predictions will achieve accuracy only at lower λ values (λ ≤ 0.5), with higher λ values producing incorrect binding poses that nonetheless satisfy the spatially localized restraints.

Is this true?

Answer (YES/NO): NO